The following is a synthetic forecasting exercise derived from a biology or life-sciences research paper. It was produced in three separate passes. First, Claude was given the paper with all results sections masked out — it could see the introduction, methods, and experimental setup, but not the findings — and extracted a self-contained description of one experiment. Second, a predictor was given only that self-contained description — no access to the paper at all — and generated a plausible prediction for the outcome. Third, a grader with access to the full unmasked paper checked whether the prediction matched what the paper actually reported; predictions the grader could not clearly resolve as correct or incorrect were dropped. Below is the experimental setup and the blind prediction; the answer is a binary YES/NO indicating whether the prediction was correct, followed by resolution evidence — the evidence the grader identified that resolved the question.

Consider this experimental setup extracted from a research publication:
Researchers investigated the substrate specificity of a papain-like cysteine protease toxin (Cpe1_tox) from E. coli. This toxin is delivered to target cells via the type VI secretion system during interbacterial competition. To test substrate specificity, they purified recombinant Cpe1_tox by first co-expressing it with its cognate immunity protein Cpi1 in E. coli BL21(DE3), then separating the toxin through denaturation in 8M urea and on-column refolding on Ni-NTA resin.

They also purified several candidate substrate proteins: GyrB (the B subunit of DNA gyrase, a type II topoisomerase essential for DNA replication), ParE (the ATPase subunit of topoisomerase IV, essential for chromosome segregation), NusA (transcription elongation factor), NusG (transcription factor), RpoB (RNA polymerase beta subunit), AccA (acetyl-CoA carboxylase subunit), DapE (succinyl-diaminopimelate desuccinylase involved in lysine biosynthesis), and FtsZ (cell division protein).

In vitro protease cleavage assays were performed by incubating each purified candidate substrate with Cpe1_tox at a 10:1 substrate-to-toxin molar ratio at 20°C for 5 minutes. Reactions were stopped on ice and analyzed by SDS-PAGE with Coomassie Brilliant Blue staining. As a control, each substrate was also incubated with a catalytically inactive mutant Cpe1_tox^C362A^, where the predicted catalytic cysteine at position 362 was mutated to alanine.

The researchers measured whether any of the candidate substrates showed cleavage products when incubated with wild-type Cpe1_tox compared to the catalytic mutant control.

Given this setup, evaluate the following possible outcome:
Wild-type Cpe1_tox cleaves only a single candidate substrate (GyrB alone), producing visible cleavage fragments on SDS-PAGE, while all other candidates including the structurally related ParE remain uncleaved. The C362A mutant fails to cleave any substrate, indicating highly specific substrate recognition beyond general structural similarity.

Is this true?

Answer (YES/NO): NO